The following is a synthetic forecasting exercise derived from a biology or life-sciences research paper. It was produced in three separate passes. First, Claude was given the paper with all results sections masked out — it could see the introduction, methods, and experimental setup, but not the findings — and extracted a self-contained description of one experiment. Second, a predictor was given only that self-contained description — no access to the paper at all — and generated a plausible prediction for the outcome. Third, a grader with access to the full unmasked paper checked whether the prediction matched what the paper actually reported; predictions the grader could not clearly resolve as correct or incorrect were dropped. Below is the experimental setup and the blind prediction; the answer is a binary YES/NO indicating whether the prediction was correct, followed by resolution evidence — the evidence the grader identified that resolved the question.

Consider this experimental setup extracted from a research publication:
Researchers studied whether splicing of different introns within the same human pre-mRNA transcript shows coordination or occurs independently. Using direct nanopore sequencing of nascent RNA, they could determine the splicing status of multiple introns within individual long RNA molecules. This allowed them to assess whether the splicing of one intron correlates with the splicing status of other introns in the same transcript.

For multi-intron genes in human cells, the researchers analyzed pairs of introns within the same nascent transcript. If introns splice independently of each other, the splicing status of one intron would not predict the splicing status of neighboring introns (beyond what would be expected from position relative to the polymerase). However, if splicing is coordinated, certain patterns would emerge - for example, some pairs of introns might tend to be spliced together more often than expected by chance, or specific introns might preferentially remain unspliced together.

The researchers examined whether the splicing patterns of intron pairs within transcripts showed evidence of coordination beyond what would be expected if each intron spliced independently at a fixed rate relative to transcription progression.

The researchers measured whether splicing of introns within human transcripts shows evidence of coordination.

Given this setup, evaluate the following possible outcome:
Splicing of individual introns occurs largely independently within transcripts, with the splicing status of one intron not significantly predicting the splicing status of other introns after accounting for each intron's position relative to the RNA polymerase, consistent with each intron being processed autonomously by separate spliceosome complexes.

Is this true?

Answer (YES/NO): NO